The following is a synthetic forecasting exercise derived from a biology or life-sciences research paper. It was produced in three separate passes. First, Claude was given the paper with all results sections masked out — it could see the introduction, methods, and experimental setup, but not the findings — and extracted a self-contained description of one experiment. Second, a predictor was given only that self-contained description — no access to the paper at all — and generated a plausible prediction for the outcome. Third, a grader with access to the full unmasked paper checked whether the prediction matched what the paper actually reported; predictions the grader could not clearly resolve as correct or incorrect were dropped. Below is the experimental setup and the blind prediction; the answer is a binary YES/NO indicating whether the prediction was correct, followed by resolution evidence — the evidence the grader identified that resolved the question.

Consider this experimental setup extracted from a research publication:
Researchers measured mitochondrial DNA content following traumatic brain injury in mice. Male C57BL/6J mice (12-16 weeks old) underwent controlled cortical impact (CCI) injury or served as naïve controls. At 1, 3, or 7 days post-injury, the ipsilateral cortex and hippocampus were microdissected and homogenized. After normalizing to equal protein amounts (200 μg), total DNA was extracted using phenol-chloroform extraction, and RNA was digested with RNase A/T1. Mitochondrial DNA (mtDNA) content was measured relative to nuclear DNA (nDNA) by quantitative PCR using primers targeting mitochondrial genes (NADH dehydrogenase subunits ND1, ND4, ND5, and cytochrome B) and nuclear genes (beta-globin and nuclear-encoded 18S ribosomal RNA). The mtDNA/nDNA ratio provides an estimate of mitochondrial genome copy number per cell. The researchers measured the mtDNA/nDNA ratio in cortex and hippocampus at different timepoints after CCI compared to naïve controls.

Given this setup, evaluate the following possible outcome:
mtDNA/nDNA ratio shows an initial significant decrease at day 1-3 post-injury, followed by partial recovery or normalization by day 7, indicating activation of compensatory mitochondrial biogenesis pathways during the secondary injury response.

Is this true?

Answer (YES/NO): NO